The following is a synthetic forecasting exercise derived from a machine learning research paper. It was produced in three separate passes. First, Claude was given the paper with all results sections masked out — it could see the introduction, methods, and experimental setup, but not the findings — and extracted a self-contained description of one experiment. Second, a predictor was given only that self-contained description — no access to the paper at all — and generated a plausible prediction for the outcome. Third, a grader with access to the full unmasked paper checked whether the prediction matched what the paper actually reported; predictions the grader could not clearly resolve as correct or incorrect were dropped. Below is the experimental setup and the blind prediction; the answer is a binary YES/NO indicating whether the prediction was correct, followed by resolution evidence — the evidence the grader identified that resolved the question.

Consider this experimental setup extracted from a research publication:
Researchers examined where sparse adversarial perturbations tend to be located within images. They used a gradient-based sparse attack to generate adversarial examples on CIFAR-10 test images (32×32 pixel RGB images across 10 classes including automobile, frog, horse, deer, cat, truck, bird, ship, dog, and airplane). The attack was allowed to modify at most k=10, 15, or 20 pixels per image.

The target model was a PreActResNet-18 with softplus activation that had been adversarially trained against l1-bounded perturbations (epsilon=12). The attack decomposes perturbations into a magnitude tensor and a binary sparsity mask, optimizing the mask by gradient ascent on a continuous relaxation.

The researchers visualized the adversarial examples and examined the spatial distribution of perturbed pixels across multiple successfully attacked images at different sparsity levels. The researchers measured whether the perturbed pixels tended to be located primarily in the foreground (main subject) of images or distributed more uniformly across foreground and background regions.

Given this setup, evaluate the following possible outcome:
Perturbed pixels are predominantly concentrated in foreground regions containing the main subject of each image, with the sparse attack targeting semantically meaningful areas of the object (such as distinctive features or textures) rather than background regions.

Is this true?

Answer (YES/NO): YES